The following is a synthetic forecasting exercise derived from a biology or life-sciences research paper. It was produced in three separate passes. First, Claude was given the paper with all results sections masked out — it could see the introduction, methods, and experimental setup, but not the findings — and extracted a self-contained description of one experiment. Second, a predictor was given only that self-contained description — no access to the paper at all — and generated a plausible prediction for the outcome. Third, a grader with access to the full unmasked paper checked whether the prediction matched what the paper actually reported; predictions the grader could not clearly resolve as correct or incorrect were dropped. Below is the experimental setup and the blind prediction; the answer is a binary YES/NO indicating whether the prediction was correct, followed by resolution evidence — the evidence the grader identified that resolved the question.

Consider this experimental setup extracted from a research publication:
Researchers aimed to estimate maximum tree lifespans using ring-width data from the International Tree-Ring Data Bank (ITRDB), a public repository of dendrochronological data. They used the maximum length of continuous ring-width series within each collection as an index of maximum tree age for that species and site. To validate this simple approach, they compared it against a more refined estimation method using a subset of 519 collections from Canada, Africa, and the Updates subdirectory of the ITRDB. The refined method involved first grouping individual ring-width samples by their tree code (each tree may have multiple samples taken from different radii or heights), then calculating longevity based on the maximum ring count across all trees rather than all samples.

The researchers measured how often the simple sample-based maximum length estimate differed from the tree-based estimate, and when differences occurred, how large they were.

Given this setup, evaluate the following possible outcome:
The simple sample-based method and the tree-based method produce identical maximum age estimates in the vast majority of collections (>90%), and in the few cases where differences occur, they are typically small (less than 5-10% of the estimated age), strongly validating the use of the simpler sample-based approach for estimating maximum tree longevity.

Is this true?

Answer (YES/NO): NO